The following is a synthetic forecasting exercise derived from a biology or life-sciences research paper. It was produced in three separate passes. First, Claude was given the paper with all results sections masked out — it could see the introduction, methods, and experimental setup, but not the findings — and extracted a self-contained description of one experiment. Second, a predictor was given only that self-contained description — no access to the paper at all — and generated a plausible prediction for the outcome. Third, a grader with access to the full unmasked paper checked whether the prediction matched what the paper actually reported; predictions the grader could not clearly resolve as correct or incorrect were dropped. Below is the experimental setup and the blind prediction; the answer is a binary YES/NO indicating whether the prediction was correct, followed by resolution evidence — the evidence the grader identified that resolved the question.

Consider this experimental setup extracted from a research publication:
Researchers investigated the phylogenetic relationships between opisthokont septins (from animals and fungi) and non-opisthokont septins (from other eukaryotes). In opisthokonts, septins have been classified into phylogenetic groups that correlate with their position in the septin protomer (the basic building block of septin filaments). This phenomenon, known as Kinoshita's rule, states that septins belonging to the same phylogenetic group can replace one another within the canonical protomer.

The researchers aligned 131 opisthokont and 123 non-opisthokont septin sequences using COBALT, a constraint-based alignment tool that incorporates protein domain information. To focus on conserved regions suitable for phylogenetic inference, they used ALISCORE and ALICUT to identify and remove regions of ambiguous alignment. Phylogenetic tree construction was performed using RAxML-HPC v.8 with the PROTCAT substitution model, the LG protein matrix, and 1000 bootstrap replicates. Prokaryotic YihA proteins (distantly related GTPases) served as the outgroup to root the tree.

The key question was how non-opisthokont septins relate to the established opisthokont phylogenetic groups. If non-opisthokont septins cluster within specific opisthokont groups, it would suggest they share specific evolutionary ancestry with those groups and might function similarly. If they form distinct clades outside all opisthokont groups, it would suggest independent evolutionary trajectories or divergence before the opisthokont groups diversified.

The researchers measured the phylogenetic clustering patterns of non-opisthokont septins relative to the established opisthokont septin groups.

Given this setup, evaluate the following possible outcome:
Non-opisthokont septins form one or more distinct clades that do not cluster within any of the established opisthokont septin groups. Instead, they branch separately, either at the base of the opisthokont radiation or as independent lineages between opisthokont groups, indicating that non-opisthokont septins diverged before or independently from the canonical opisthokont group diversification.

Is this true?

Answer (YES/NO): YES